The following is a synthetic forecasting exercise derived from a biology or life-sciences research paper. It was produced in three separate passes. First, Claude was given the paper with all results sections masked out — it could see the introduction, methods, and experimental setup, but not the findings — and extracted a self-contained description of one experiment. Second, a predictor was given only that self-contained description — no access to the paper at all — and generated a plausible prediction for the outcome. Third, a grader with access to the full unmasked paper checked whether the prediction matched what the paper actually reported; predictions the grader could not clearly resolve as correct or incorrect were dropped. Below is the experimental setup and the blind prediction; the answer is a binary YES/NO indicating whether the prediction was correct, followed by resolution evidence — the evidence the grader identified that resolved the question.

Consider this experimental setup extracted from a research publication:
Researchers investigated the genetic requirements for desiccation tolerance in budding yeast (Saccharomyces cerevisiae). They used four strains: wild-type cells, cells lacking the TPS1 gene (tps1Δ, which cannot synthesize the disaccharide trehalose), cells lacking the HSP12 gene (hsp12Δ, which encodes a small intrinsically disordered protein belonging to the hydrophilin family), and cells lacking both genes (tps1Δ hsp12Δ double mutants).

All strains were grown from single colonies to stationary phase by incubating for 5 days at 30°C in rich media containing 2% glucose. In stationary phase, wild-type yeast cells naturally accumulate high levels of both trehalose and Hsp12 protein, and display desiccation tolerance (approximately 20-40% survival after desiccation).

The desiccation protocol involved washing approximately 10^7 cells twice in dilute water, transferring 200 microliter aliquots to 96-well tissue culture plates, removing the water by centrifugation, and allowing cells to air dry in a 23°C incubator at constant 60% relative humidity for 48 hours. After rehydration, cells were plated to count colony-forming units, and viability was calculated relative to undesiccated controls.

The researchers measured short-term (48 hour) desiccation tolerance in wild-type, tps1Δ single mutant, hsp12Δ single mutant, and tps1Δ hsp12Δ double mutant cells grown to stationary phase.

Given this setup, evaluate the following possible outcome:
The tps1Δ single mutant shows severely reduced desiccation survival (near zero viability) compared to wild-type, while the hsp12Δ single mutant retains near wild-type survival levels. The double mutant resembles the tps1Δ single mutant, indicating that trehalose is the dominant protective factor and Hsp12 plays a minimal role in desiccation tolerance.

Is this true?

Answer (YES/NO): NO